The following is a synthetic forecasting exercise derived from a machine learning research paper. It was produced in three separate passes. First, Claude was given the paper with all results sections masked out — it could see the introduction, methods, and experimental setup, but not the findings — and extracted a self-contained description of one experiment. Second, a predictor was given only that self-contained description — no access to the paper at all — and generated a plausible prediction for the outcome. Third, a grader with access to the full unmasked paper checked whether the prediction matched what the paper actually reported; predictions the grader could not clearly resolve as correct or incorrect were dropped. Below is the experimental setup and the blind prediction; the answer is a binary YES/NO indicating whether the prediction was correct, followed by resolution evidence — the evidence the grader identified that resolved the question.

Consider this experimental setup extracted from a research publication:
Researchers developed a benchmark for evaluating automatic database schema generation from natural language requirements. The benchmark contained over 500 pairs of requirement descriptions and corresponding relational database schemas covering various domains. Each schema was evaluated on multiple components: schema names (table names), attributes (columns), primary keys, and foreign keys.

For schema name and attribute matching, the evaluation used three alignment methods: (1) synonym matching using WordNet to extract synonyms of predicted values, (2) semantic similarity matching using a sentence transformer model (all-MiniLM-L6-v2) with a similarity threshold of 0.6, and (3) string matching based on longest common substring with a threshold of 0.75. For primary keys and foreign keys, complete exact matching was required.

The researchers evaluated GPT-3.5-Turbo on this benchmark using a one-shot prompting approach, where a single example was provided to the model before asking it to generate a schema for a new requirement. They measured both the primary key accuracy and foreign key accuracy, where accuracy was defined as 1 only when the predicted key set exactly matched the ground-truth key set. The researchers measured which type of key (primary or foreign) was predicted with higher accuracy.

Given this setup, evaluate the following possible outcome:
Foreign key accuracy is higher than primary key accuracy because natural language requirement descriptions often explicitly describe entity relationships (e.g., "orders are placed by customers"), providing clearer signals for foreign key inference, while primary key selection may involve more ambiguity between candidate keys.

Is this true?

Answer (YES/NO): YES